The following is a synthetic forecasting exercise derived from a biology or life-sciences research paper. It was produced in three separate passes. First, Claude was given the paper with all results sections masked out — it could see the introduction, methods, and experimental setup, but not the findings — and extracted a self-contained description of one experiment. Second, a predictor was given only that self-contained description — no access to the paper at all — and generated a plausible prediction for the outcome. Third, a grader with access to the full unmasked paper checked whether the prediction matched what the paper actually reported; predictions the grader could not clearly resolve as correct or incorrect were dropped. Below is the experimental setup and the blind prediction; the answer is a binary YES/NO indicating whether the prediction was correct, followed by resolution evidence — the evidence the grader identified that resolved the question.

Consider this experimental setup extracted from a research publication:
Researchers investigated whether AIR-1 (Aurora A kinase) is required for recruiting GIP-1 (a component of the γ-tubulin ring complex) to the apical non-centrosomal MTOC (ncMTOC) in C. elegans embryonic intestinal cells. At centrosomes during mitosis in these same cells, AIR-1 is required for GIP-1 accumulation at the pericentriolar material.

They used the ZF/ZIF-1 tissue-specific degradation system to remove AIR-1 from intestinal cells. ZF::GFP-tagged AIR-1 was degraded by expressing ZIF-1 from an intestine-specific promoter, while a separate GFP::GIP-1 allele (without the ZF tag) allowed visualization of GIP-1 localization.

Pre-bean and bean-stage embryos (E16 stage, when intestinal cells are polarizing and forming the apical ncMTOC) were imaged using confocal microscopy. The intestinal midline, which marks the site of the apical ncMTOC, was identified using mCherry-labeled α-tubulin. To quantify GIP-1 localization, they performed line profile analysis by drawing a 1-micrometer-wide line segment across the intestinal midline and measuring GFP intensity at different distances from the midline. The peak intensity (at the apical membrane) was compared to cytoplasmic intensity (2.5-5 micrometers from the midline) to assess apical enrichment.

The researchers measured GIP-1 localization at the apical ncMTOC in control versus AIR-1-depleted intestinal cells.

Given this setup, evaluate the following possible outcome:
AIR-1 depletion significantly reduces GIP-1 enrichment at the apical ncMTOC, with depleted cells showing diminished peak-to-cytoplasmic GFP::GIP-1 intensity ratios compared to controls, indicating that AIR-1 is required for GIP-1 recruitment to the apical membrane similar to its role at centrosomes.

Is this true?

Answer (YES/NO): NO